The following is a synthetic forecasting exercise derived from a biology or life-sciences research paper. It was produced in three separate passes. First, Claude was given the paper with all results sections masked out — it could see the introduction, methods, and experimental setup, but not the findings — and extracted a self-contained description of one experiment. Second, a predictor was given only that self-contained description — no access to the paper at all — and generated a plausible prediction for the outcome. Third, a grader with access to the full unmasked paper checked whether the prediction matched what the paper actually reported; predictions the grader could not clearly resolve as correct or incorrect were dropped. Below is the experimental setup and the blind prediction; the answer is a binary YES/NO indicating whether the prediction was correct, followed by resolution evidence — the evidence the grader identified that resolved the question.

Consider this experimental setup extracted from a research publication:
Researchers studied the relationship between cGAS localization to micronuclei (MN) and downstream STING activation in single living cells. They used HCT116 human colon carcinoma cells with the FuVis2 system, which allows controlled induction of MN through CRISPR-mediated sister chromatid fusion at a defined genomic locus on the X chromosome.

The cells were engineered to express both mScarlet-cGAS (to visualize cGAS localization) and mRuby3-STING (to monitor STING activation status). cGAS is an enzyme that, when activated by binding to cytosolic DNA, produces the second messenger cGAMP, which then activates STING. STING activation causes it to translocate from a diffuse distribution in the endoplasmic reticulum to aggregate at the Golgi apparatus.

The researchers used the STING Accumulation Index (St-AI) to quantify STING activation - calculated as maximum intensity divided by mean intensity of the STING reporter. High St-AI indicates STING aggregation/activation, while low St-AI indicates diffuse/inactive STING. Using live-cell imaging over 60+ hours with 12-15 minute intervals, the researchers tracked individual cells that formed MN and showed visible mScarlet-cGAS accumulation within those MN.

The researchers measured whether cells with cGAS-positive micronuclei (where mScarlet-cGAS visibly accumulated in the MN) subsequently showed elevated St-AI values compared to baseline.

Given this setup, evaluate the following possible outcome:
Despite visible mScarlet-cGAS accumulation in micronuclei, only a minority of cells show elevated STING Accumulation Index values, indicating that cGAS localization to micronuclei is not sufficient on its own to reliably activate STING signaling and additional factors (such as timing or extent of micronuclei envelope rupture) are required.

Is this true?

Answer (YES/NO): YES